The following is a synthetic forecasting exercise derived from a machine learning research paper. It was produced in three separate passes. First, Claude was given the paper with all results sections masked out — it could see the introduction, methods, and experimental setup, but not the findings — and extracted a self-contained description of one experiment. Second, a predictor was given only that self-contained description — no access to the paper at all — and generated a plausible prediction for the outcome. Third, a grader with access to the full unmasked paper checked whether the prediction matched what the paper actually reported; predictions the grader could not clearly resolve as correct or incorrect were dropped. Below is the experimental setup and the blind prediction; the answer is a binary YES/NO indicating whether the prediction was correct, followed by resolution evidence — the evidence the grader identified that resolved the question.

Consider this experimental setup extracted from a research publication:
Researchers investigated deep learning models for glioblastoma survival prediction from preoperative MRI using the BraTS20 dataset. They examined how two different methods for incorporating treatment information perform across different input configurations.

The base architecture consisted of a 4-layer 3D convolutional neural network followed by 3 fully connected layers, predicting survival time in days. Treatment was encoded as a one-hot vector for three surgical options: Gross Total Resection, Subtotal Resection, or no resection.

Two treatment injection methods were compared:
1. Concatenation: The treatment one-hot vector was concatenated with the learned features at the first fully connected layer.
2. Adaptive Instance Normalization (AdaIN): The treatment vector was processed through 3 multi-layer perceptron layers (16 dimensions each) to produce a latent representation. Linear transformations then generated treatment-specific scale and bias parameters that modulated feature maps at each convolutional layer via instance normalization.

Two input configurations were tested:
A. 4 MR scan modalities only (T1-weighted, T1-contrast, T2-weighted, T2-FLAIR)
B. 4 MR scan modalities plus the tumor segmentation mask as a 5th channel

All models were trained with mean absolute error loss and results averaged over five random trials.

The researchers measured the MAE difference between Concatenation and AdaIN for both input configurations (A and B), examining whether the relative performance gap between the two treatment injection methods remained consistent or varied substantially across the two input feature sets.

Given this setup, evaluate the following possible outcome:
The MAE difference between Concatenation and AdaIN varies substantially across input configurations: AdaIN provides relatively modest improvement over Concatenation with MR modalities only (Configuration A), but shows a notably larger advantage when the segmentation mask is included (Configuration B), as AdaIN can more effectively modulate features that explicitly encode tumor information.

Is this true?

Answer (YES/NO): NO